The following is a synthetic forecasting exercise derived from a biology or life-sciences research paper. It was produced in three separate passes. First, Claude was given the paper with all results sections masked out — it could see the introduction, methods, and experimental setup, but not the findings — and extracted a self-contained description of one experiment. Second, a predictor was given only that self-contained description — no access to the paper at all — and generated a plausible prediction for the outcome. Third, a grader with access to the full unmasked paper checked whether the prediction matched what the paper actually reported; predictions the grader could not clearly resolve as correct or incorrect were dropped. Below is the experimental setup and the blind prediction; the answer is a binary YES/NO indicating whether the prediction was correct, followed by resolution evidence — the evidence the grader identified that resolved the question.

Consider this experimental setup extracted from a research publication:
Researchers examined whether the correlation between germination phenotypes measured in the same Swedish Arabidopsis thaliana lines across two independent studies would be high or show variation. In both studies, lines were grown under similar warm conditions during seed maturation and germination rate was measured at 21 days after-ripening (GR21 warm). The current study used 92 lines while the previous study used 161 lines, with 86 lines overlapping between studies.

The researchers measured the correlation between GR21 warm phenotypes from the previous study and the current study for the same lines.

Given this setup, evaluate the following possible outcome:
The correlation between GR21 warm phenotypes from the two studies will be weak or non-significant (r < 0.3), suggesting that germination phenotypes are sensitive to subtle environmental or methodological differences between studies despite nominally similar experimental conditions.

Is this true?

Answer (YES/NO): NO